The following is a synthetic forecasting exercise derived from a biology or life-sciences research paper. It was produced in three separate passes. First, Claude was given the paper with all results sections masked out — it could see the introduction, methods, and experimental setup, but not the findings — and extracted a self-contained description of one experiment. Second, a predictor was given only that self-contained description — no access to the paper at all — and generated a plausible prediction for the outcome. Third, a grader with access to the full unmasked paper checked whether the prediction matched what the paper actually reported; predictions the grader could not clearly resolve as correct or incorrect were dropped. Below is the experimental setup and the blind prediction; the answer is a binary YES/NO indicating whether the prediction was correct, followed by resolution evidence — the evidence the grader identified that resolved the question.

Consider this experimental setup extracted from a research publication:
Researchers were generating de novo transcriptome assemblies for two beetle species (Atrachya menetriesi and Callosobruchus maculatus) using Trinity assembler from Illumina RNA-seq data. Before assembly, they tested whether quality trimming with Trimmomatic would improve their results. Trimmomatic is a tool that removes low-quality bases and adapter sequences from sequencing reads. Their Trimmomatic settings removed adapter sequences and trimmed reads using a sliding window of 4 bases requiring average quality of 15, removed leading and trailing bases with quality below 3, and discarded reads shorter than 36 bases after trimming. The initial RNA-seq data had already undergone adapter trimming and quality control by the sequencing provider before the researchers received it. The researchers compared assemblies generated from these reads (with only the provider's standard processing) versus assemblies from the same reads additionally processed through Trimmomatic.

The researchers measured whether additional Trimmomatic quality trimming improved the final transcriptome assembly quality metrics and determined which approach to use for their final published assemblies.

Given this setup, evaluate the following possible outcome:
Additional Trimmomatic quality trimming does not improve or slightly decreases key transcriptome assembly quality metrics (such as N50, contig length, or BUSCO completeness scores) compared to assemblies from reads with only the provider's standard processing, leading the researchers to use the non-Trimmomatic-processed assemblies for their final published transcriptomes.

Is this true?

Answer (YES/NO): YES